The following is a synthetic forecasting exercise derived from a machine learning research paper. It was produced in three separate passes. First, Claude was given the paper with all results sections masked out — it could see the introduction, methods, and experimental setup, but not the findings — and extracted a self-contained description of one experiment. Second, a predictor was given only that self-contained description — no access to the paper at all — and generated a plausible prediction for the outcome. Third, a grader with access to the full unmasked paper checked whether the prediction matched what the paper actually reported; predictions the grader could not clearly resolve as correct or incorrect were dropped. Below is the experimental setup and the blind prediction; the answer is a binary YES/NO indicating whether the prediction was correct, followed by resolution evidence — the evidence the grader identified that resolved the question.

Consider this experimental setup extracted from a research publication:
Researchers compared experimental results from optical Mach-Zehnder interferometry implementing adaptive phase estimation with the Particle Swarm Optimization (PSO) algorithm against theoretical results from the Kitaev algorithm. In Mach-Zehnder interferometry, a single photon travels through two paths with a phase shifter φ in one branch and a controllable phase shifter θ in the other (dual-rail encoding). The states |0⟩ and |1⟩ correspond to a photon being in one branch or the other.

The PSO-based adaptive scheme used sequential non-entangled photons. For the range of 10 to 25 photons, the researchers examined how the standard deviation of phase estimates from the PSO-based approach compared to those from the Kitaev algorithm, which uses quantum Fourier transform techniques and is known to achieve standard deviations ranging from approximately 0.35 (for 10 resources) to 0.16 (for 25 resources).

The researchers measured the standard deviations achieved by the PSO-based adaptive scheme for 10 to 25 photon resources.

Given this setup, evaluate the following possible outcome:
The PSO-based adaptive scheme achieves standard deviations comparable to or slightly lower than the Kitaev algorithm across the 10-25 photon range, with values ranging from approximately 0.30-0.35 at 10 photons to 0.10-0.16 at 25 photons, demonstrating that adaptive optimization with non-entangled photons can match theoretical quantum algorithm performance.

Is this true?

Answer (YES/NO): NO